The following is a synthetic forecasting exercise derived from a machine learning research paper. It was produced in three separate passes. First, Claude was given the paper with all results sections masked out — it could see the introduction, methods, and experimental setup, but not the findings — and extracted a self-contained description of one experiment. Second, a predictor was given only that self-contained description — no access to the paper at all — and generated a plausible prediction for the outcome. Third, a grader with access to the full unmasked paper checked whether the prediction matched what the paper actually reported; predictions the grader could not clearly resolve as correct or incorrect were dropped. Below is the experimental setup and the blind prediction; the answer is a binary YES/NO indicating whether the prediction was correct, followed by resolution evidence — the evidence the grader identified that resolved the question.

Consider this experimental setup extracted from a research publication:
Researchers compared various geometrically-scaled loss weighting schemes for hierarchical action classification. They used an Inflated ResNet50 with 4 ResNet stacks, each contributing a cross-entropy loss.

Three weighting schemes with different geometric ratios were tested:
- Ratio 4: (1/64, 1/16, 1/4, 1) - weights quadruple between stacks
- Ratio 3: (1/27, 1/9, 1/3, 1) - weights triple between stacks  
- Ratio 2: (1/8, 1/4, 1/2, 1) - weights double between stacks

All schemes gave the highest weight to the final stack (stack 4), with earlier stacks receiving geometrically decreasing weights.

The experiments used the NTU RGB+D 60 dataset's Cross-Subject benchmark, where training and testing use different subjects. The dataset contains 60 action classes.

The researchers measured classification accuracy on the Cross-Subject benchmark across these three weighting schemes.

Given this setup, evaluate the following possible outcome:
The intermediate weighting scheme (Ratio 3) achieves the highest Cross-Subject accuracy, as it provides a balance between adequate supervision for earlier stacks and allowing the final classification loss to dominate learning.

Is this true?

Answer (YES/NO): NO